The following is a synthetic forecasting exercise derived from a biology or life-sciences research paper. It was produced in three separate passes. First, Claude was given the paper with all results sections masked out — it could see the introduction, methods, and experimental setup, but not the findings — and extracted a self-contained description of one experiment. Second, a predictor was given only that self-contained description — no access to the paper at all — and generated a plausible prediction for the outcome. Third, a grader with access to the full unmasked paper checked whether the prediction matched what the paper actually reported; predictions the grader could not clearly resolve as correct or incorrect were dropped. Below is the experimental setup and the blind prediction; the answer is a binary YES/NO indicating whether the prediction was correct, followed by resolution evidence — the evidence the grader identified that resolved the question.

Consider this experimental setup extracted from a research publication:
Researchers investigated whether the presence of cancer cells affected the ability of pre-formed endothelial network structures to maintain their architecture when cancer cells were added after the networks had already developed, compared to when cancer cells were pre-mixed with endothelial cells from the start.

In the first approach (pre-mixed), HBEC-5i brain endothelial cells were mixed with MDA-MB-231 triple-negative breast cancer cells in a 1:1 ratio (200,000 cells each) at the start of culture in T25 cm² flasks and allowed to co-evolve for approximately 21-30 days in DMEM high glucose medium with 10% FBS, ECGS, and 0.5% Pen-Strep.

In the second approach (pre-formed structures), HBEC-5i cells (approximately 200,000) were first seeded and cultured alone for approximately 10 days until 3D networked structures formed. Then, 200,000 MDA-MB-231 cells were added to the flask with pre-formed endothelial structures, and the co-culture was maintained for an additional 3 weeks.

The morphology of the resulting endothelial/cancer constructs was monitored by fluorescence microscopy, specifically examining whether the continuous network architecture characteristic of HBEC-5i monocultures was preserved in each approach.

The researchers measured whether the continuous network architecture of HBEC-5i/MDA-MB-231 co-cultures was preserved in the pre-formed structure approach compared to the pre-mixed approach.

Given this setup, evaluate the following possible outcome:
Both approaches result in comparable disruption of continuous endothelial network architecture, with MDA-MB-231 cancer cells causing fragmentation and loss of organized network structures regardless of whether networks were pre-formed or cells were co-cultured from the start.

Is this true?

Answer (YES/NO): NO